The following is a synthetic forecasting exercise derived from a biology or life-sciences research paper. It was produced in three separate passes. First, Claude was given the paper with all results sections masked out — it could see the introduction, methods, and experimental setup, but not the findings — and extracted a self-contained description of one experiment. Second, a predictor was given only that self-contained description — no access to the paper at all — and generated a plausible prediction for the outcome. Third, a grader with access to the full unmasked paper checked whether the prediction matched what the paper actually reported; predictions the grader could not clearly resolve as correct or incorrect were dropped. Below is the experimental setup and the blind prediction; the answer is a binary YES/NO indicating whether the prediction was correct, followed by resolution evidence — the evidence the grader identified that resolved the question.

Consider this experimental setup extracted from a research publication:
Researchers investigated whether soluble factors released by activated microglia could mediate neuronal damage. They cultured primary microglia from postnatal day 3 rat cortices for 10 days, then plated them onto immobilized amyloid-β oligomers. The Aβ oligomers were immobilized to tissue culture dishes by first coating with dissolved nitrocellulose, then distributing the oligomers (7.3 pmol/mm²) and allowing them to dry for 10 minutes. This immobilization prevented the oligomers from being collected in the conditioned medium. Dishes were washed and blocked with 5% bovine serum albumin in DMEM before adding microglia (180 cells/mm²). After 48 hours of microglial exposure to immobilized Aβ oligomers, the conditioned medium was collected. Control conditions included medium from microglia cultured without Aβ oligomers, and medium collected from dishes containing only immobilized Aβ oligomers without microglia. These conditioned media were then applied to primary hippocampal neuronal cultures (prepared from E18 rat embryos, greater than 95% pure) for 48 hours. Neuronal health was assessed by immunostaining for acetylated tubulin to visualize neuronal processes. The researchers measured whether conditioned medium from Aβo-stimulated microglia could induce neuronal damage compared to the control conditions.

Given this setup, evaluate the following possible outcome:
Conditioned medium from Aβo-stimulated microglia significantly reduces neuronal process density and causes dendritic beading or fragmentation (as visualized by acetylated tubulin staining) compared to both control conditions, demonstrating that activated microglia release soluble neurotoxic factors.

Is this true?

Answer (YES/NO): YES